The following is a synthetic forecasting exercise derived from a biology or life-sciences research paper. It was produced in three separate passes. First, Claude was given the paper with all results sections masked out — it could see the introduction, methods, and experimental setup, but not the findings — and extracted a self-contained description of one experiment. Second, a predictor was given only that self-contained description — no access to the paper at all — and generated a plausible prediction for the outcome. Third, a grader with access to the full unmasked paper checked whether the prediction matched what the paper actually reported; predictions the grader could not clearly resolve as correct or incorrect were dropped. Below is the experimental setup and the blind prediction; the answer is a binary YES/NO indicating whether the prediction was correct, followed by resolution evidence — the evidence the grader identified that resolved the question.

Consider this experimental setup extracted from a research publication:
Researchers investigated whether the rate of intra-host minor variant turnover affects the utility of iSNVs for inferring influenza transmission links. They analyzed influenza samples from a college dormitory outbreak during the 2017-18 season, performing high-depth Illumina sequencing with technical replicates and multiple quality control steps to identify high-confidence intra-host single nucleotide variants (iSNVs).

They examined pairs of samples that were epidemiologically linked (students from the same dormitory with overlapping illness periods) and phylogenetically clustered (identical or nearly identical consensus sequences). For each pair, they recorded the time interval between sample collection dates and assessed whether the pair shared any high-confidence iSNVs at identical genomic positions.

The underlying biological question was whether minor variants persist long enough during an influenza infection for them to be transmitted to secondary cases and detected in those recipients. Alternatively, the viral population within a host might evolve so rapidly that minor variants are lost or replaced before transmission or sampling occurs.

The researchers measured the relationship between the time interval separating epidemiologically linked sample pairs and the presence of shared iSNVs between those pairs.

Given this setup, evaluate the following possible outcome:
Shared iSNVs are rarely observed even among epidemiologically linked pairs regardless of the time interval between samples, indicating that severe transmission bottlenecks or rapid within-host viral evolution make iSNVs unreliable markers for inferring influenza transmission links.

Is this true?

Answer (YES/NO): NO